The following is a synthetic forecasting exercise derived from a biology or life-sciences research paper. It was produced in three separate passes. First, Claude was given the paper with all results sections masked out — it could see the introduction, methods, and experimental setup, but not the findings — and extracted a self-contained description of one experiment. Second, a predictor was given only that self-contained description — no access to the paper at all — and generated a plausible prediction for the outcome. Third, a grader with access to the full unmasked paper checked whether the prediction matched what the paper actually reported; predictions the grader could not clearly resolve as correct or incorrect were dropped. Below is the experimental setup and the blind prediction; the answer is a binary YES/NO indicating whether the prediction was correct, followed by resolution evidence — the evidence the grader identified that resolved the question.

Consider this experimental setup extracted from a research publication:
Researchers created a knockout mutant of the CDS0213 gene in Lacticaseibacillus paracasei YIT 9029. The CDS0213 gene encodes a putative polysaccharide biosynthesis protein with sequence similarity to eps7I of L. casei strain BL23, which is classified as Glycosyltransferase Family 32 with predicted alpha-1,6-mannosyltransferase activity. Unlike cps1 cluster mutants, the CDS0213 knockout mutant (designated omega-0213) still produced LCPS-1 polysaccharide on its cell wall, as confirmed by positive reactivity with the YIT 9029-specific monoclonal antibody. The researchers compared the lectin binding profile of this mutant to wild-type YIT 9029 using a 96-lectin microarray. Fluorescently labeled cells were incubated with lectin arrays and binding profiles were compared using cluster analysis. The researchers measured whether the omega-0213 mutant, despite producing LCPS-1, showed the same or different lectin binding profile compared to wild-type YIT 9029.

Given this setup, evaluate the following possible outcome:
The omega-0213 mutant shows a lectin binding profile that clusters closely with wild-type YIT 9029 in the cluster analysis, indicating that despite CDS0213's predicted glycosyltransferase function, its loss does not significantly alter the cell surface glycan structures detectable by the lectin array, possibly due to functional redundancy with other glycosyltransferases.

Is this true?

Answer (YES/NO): NO